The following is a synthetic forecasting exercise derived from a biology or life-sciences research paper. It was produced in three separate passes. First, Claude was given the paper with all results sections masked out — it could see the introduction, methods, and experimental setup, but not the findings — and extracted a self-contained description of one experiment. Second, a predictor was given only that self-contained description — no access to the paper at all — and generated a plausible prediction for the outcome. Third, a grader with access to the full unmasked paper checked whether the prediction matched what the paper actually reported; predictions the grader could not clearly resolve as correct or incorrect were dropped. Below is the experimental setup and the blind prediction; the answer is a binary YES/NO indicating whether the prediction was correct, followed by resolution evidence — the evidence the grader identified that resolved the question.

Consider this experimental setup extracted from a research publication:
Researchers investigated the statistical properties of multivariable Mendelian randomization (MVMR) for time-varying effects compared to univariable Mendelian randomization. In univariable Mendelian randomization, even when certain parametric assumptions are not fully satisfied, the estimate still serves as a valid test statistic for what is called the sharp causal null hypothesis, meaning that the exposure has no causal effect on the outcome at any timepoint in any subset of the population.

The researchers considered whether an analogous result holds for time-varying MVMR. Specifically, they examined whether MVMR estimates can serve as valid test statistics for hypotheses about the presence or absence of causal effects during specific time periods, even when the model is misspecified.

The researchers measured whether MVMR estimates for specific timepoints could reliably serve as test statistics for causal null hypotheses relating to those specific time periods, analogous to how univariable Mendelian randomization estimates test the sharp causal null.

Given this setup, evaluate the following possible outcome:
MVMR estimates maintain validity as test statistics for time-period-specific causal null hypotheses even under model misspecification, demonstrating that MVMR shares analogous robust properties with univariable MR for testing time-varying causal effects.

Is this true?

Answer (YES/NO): NO